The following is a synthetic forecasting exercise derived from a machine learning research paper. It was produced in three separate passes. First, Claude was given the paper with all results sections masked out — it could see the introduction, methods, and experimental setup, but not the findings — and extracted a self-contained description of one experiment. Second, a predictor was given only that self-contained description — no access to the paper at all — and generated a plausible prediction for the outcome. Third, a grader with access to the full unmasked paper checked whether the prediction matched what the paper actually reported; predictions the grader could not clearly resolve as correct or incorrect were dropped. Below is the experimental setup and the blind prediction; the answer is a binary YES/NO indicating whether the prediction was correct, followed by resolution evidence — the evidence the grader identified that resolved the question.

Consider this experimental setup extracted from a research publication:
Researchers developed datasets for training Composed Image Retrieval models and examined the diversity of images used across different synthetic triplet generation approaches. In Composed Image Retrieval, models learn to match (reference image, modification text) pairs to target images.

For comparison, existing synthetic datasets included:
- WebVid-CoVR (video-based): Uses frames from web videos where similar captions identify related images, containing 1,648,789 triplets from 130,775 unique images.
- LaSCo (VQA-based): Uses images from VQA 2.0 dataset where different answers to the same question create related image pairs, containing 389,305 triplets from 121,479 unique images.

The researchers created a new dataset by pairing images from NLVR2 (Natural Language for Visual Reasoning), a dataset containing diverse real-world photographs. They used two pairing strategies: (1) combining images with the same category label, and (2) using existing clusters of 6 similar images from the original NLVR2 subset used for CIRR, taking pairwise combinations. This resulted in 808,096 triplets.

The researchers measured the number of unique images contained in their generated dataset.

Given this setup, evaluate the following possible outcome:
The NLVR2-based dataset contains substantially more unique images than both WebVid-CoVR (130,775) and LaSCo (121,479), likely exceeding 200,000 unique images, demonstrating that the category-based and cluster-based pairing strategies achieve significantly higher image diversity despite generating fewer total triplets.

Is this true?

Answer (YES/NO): NO